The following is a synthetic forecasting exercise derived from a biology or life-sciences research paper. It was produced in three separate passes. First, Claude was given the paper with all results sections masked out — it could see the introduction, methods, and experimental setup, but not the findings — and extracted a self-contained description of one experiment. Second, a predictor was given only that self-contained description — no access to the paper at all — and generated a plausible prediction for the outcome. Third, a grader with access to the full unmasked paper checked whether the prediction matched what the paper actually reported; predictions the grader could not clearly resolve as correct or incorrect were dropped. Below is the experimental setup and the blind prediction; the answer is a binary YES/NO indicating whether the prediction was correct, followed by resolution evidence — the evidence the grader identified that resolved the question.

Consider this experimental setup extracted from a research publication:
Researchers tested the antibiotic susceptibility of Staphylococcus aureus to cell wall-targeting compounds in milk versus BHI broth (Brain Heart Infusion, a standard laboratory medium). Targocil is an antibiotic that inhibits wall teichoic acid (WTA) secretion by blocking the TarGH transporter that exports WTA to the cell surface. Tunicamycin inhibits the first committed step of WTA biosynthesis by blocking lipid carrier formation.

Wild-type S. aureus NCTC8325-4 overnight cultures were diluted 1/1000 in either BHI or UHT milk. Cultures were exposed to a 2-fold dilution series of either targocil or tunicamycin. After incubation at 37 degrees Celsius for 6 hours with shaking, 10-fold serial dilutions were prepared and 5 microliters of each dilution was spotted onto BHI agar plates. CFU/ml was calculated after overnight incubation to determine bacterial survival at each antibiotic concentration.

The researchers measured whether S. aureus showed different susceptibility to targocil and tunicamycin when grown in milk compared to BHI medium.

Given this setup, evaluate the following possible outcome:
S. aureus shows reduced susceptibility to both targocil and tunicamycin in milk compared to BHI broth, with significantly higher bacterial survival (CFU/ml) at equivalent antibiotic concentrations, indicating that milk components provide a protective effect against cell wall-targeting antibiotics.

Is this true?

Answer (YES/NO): YES